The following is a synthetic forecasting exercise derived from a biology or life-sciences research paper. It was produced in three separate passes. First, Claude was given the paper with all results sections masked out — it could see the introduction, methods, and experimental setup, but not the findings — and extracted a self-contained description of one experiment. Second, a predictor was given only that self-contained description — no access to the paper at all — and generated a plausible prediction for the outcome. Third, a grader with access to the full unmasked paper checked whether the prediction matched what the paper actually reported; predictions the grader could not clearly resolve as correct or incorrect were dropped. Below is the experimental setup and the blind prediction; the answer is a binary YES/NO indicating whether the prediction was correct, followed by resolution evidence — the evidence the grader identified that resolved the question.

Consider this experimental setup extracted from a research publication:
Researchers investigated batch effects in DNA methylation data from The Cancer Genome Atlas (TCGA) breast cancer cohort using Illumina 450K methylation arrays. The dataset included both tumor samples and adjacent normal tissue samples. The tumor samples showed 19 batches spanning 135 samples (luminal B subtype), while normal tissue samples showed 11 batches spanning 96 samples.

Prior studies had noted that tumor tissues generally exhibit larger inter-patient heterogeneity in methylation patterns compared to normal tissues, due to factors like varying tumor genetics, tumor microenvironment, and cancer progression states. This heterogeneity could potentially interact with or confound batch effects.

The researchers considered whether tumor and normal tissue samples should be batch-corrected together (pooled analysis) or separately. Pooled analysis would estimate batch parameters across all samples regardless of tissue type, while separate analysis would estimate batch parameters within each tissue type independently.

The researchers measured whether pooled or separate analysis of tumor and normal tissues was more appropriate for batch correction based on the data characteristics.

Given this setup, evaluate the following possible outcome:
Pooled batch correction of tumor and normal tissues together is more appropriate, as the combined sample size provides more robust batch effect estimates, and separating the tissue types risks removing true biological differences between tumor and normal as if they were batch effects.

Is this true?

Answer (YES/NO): NO